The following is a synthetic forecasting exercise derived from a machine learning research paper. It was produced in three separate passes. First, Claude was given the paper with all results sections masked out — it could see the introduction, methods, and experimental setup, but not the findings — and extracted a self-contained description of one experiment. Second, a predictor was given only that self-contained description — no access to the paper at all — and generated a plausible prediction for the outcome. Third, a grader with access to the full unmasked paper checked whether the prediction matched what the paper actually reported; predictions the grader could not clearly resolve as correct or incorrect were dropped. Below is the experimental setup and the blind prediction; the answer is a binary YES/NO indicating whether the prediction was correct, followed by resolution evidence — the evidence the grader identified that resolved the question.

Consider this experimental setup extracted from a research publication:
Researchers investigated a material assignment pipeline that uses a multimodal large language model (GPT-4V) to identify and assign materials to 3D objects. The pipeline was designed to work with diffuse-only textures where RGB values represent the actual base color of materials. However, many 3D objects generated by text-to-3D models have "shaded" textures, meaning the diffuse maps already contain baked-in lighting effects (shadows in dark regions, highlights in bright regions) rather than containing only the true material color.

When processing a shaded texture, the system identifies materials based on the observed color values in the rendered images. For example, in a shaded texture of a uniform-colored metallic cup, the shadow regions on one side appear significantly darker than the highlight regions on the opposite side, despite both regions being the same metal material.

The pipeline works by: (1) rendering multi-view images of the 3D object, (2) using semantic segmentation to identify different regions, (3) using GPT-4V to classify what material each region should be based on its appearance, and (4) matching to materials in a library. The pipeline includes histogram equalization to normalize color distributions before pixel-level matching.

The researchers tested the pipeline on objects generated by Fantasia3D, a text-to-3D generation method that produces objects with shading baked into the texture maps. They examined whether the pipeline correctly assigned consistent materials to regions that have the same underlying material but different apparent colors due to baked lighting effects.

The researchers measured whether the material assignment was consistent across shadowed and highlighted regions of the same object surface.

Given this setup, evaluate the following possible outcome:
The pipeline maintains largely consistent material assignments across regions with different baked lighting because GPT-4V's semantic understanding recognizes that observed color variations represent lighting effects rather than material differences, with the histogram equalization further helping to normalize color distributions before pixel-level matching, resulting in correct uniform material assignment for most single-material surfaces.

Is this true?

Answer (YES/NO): NO